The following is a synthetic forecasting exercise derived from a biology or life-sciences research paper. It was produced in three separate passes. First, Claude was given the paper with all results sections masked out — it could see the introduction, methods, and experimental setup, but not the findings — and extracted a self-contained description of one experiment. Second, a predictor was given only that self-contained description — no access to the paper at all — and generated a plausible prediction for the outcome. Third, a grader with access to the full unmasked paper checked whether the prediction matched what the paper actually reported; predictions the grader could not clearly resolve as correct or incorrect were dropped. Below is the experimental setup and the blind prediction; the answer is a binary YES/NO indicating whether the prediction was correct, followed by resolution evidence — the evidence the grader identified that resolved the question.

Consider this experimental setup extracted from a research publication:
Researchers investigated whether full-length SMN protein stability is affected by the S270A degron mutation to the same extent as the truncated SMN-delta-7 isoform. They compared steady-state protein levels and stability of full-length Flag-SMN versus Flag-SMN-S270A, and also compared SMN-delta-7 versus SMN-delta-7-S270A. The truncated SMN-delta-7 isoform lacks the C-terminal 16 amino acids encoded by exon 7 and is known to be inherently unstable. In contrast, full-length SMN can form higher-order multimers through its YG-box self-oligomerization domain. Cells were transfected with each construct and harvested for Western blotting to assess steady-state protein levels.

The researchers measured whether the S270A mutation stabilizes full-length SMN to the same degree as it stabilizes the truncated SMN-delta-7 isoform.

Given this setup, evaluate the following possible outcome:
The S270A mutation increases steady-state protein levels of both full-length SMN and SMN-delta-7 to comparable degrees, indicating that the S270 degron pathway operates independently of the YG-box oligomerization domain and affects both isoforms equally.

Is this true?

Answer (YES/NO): NO